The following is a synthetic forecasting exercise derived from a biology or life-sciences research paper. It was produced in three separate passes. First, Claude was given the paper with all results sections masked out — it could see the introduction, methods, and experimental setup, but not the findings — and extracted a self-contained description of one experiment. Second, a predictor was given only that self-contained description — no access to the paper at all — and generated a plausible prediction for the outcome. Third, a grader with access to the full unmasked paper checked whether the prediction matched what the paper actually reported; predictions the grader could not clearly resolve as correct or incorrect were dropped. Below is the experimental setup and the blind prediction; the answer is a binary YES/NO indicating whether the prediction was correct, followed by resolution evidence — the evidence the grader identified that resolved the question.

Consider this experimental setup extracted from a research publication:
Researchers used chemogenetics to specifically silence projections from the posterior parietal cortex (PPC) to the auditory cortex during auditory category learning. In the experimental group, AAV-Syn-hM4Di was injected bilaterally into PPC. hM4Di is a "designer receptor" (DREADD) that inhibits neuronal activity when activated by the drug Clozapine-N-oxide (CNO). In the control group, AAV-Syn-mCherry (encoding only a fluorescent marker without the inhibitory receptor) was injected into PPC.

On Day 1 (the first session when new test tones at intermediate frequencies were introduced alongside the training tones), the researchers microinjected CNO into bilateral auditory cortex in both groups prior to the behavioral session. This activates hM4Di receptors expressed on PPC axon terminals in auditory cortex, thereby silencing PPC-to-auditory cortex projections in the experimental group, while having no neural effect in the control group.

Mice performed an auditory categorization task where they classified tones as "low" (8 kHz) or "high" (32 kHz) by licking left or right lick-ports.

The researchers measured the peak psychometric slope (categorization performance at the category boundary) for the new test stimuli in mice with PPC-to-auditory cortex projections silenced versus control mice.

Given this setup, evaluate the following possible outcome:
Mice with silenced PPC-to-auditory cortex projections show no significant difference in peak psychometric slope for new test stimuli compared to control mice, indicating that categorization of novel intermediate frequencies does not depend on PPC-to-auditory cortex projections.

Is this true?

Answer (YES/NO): NO